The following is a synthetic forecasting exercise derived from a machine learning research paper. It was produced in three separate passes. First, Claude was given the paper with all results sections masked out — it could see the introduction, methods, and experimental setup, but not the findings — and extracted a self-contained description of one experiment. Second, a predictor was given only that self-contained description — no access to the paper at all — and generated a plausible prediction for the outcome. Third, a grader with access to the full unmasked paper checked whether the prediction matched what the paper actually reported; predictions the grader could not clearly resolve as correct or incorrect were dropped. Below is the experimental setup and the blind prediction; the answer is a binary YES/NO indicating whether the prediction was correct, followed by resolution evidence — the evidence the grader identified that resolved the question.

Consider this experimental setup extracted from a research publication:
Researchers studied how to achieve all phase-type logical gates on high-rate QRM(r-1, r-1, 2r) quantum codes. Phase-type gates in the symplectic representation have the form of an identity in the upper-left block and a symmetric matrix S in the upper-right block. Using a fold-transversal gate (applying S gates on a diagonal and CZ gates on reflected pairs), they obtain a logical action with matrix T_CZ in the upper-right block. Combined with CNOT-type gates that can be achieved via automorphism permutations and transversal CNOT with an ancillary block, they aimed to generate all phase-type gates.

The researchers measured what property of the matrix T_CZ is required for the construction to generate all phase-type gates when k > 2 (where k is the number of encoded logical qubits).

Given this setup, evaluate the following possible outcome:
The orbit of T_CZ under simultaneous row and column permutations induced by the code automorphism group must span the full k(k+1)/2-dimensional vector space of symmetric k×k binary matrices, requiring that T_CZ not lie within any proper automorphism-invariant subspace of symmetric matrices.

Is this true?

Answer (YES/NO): NO